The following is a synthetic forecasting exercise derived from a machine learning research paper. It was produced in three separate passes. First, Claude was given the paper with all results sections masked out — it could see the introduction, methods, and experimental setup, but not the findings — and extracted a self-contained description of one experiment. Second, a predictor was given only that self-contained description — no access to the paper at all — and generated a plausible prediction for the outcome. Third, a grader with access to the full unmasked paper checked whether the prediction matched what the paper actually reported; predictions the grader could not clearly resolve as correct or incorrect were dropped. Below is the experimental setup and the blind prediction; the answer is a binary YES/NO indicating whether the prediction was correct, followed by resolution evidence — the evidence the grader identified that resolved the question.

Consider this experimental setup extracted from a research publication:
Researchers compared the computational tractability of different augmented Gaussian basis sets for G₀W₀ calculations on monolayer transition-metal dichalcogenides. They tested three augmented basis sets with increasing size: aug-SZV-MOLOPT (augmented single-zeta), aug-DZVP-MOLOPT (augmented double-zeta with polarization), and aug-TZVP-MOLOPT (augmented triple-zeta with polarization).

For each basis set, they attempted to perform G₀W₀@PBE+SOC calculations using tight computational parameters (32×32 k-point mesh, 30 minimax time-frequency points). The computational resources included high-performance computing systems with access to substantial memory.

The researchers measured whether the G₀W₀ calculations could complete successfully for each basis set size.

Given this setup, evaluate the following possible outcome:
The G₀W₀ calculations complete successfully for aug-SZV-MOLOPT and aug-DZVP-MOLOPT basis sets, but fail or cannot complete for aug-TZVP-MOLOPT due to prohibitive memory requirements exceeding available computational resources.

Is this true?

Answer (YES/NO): YES